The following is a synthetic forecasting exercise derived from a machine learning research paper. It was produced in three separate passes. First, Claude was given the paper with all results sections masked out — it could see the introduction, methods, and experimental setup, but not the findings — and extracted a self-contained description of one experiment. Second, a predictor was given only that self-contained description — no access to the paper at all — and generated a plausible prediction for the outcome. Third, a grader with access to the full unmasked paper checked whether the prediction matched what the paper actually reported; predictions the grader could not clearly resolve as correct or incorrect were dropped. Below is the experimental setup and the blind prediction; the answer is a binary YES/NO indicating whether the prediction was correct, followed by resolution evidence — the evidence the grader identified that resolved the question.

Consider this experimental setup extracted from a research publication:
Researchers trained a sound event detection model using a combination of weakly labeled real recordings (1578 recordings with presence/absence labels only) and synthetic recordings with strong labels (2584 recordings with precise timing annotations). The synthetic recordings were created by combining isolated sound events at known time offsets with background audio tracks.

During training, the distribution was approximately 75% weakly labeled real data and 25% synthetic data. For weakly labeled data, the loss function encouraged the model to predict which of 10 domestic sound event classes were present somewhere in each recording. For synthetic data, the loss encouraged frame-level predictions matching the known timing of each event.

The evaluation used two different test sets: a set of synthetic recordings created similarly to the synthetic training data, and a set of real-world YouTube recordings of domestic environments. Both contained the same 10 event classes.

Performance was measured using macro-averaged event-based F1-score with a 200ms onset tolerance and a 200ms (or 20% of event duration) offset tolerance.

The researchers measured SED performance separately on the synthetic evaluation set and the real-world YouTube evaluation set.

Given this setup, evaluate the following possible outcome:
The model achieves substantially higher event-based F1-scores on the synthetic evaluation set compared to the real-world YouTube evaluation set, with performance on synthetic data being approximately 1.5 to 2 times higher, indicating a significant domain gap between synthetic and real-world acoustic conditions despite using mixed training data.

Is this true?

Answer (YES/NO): NO